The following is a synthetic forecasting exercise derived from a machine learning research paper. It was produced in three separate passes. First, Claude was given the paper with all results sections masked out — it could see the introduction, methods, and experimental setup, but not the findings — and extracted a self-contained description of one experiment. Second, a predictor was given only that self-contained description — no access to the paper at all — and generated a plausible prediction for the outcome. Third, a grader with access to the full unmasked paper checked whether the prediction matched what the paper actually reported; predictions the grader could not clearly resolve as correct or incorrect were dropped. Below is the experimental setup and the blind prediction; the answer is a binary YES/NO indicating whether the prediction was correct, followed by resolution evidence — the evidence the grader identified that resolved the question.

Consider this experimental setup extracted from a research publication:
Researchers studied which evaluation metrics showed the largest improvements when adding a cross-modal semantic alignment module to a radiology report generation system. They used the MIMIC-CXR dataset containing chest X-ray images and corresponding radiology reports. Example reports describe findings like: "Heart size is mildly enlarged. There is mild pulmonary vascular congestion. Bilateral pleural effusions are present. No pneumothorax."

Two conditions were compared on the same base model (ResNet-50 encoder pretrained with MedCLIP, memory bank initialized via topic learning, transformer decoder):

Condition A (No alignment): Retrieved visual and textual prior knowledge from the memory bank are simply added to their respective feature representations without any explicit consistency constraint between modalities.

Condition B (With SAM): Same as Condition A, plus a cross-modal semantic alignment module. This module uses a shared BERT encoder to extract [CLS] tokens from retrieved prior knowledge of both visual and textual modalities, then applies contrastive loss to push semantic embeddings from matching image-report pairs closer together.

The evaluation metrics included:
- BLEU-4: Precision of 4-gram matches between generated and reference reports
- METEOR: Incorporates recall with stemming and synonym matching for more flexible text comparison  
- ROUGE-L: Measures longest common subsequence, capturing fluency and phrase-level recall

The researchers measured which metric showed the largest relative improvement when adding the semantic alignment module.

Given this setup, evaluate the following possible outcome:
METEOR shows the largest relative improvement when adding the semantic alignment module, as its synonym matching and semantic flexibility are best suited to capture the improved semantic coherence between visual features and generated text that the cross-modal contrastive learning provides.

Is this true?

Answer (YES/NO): NO